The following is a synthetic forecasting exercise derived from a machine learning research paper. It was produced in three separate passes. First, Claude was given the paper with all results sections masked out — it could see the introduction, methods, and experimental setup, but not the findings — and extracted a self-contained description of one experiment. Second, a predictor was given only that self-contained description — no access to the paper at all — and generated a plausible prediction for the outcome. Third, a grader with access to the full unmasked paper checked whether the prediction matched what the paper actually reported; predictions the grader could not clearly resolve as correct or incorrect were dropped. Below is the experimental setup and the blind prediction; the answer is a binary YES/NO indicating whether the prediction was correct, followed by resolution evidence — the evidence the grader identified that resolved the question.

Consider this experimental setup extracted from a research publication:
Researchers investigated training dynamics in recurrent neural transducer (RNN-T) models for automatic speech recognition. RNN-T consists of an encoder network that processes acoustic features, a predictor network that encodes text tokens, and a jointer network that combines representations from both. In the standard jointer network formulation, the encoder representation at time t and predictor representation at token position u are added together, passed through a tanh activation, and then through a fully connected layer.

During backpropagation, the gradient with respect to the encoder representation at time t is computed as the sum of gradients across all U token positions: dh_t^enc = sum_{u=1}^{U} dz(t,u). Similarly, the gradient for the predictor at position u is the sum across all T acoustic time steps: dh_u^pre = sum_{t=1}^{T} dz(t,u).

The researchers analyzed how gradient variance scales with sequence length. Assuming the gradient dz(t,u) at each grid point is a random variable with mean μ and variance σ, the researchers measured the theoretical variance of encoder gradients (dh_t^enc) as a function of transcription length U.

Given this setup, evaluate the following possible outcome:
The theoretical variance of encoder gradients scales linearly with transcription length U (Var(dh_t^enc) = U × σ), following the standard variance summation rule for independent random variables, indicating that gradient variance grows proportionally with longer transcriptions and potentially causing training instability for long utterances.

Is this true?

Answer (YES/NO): YES